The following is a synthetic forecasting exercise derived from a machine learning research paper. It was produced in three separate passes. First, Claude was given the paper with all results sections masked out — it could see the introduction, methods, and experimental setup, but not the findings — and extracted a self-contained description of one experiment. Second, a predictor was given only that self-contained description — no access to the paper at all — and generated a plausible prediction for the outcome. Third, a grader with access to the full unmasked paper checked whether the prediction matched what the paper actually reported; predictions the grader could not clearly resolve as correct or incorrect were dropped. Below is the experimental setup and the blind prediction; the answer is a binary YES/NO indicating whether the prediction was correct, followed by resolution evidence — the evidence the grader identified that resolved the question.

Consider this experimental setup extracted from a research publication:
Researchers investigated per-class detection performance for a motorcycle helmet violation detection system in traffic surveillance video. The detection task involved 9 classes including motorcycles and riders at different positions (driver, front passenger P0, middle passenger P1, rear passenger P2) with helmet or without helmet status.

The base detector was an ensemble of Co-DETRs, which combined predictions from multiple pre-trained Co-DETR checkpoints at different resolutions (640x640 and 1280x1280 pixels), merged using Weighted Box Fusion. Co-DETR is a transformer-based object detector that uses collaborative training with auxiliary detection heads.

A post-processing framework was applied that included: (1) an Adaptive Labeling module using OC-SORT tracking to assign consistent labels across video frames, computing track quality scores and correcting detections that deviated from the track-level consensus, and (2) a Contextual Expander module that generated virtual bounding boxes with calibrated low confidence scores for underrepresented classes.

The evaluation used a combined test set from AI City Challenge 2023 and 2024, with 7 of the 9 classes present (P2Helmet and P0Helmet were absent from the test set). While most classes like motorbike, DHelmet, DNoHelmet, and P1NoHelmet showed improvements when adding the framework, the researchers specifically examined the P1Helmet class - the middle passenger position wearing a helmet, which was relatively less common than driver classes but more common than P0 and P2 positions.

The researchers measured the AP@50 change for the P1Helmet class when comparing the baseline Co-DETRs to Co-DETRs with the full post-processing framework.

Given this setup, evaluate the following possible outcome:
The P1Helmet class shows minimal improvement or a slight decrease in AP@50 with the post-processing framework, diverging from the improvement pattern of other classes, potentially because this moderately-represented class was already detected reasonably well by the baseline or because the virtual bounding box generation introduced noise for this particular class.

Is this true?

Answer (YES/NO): YES